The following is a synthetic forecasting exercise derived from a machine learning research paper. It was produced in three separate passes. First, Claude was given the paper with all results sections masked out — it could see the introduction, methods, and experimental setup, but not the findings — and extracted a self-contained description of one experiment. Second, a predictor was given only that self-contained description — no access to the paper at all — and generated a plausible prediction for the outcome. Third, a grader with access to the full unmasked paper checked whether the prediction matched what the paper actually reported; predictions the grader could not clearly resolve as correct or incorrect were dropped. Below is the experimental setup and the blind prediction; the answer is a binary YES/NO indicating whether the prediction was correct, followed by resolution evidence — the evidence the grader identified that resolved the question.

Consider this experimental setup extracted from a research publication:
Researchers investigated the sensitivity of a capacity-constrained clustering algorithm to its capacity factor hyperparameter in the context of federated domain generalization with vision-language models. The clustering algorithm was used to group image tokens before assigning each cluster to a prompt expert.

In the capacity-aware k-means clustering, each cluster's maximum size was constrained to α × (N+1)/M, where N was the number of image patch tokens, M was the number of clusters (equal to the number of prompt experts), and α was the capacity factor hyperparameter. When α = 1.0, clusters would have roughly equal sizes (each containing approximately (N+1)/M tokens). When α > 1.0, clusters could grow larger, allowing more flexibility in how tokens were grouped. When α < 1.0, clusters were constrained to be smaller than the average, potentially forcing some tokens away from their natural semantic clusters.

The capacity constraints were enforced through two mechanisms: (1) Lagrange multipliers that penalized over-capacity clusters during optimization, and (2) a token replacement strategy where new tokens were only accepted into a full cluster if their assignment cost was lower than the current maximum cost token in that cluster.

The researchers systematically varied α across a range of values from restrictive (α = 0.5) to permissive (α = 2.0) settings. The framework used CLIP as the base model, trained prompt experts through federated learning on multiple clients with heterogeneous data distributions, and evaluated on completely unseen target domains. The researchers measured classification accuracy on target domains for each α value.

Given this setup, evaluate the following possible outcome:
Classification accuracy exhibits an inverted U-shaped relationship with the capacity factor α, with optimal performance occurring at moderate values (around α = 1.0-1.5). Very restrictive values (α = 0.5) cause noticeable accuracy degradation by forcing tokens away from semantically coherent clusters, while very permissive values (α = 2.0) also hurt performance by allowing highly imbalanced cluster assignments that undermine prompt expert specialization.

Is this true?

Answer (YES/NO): NO